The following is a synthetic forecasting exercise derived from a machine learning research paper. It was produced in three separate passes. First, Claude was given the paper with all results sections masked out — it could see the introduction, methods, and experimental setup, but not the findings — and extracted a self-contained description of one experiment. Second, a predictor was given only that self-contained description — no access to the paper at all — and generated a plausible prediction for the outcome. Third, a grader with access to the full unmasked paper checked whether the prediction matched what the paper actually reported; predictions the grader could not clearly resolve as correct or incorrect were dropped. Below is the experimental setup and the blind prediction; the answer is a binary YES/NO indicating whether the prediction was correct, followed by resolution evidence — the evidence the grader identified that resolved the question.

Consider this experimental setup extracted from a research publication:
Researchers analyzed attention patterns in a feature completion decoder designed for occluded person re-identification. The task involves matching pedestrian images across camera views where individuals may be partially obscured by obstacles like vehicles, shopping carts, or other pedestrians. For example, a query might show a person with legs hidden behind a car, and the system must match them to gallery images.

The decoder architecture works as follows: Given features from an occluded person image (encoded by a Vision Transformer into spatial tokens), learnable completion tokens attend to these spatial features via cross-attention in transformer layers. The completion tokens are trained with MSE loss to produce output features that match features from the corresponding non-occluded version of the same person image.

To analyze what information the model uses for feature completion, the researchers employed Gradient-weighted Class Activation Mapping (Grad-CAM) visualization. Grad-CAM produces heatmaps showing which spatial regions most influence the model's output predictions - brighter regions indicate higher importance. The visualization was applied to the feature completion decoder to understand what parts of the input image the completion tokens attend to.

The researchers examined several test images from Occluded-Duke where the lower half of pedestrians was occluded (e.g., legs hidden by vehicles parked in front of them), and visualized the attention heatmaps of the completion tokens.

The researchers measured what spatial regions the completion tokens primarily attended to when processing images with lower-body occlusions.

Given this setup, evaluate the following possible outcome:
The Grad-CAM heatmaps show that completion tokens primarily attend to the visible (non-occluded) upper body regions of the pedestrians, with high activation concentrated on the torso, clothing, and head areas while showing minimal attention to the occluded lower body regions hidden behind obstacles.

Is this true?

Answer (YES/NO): NO